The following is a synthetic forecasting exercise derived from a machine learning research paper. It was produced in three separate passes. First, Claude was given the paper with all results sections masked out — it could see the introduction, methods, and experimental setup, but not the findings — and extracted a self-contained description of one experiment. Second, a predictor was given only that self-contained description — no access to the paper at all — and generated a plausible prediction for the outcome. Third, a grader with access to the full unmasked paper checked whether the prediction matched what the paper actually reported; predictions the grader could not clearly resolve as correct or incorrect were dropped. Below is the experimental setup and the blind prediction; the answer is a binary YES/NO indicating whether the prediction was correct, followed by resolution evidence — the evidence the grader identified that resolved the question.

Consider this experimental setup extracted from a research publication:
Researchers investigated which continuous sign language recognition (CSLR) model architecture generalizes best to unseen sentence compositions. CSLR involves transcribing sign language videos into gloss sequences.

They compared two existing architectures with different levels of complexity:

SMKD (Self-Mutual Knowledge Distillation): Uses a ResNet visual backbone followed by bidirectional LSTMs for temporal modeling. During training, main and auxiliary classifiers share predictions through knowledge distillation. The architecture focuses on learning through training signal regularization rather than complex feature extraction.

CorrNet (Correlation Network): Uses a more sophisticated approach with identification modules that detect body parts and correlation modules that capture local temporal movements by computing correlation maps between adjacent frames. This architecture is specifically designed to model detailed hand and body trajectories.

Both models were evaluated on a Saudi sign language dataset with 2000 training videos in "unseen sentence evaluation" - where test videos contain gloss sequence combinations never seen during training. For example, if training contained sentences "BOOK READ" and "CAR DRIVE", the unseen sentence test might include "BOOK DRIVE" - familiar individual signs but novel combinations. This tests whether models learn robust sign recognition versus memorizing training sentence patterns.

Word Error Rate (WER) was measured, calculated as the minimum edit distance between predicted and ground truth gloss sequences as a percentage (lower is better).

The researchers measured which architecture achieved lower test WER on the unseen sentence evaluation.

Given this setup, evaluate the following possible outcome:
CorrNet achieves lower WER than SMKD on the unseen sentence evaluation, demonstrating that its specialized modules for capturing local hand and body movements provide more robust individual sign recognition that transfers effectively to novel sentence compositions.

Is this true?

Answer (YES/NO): NO